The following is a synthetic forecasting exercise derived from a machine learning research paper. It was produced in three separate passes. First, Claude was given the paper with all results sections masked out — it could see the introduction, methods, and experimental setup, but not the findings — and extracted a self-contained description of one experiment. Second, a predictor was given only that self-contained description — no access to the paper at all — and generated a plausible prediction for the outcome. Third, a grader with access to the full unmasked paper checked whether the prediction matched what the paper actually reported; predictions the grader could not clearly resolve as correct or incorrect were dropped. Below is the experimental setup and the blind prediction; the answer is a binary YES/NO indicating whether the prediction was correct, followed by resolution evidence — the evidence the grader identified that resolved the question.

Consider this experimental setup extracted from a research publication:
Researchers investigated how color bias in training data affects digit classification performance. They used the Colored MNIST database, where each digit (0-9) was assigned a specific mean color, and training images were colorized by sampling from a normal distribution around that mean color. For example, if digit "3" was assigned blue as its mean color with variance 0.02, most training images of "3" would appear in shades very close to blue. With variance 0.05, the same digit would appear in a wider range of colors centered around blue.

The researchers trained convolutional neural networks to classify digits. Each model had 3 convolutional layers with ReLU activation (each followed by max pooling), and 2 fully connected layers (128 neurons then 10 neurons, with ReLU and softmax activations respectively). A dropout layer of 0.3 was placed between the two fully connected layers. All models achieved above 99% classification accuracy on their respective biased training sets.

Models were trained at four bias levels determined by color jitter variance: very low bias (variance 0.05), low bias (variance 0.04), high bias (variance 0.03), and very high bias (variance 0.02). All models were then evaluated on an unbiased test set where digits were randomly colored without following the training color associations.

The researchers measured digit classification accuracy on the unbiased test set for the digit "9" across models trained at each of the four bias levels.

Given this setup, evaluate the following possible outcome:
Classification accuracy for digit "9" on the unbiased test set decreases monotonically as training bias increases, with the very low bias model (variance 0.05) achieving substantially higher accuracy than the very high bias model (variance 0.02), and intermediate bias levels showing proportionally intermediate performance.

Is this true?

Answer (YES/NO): YES